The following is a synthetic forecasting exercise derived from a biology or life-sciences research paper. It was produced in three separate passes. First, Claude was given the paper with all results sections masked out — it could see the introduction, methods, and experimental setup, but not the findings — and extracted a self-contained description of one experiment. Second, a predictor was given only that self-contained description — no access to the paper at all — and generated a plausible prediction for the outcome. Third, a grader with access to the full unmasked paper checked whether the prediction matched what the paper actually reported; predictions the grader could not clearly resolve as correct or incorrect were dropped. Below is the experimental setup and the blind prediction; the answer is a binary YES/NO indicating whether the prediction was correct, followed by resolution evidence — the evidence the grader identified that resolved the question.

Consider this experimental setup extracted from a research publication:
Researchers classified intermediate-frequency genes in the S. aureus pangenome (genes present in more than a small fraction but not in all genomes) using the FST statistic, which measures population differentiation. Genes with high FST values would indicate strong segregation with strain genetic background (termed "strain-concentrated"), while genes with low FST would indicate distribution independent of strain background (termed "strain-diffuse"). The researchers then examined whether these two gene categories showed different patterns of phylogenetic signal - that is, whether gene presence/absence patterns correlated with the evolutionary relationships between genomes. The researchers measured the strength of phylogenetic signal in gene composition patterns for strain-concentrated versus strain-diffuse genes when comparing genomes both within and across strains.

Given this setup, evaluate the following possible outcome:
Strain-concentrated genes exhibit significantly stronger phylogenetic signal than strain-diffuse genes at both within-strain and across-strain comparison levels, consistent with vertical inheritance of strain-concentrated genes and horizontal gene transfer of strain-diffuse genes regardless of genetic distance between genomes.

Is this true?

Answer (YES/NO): YES